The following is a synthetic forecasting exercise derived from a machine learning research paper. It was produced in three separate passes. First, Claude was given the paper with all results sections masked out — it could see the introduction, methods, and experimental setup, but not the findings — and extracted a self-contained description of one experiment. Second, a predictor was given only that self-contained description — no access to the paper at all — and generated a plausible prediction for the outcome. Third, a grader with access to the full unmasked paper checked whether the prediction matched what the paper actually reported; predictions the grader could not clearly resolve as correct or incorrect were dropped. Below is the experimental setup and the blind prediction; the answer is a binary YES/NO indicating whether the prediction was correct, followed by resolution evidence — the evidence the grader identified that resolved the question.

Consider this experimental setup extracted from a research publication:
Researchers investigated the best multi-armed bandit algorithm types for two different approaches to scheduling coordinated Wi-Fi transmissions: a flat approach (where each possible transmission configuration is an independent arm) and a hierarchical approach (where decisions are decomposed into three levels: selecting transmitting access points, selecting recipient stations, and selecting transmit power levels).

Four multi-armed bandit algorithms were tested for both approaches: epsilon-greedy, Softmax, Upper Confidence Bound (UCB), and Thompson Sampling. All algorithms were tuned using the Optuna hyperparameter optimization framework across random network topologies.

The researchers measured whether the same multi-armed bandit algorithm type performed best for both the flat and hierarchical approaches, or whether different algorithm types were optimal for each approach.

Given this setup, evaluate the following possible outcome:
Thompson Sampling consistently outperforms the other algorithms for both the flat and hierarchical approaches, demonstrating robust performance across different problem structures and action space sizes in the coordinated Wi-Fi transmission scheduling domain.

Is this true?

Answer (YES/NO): NO